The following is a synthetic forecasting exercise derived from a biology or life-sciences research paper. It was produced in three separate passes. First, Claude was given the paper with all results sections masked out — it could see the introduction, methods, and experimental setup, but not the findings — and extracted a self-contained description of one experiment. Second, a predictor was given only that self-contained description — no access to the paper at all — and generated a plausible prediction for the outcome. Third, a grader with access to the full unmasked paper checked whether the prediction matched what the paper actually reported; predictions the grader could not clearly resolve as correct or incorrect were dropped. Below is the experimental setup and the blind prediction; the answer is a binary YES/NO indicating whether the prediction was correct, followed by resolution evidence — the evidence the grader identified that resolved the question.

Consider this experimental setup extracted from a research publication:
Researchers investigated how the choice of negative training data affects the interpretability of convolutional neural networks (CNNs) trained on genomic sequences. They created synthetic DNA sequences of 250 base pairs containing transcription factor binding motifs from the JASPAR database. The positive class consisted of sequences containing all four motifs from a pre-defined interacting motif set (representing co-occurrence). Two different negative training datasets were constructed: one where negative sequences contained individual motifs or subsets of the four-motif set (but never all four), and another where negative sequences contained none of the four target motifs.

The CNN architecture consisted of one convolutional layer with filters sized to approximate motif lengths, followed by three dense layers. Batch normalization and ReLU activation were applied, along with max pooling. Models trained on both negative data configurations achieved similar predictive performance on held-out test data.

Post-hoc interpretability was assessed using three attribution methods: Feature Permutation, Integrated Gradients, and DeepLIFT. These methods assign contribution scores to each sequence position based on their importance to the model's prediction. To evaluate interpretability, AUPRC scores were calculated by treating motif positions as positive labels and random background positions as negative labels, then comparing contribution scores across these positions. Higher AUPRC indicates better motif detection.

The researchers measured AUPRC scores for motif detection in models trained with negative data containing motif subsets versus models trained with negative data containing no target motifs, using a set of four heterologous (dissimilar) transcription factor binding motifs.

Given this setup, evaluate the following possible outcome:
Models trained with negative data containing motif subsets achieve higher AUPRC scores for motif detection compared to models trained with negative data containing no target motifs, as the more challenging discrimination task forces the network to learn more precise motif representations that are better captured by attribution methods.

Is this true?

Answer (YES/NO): NO